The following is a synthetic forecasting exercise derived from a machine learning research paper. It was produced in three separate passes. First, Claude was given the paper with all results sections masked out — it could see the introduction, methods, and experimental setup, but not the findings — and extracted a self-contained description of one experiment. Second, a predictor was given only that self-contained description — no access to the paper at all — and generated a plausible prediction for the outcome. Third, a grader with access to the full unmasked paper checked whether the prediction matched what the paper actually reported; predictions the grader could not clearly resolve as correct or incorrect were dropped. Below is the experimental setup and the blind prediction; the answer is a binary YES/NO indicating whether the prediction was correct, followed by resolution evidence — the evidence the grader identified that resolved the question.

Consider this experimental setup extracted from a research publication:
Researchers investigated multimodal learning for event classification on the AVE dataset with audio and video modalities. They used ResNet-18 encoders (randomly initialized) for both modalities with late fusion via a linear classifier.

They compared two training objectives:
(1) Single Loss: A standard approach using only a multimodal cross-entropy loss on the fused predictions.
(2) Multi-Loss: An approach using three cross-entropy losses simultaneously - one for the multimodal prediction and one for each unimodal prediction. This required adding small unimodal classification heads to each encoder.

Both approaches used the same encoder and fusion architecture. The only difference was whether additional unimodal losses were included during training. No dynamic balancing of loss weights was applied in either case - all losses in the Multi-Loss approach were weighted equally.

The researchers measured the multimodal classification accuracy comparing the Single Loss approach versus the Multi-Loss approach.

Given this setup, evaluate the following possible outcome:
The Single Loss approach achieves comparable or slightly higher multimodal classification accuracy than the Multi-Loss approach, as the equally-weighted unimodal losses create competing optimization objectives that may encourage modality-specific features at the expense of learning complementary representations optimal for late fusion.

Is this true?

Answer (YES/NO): NO